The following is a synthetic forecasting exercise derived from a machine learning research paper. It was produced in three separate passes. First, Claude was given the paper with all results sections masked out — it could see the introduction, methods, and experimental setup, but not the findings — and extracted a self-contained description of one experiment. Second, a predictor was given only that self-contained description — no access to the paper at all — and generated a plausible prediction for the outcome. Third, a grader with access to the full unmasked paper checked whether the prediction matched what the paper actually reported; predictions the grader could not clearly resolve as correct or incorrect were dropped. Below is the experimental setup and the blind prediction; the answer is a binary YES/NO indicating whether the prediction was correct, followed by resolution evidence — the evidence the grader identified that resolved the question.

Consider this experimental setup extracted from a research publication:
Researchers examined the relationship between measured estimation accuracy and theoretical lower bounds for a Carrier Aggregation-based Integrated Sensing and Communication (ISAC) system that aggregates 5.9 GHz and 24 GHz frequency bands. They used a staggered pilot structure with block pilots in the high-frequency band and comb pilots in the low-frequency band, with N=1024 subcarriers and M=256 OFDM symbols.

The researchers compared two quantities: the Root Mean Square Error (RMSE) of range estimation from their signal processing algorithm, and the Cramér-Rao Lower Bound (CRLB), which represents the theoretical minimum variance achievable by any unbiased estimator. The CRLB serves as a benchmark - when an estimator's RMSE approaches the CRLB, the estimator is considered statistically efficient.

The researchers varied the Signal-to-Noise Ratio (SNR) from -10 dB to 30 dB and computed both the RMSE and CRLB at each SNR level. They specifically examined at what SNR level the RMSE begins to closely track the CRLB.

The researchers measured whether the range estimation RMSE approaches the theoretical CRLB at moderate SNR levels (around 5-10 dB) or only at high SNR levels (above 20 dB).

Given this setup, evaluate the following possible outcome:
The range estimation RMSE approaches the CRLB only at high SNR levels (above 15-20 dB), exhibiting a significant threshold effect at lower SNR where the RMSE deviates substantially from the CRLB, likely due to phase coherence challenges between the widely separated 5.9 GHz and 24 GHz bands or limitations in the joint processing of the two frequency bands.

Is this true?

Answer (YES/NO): NO